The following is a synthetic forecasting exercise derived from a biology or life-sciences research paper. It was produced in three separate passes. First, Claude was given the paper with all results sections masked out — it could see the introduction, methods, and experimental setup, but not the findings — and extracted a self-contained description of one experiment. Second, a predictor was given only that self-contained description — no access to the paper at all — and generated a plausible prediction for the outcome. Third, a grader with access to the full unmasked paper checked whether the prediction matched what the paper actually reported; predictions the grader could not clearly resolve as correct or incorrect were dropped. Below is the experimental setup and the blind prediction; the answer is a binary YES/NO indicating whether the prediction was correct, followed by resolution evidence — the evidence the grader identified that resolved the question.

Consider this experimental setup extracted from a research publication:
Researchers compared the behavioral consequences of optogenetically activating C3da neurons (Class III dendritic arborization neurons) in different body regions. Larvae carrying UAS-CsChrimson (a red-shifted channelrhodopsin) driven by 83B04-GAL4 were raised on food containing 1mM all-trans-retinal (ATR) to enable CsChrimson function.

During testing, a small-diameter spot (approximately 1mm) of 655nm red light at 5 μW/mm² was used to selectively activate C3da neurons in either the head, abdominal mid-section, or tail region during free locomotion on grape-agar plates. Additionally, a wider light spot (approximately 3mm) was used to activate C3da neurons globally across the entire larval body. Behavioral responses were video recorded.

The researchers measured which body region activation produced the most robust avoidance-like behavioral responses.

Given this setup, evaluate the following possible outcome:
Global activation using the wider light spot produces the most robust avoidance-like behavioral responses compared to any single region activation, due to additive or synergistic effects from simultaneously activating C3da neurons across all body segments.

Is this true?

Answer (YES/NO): NO